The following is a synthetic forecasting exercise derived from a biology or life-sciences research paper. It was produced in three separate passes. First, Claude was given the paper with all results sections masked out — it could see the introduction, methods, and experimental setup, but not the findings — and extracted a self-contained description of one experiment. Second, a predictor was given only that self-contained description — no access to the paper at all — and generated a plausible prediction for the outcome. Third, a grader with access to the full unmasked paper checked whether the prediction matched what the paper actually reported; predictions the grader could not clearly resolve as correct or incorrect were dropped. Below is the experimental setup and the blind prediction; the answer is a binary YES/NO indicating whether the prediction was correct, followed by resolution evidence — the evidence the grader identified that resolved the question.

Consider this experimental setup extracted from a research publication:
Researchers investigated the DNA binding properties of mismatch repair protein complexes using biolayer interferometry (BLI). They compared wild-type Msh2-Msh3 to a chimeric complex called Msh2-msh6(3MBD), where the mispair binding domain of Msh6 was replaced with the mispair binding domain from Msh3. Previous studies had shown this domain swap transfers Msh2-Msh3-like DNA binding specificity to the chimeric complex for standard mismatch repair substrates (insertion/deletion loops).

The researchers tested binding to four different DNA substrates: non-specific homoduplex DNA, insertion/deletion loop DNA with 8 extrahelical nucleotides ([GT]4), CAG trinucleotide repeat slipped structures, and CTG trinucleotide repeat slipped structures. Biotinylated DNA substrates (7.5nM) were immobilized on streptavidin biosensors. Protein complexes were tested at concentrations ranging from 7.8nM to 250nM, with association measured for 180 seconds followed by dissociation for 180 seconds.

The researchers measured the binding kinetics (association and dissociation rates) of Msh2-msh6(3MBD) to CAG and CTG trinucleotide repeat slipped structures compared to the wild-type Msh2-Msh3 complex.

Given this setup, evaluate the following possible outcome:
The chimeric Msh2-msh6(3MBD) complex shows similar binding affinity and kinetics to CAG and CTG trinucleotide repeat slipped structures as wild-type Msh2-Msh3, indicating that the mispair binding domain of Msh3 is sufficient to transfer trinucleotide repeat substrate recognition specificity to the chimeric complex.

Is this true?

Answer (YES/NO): YES